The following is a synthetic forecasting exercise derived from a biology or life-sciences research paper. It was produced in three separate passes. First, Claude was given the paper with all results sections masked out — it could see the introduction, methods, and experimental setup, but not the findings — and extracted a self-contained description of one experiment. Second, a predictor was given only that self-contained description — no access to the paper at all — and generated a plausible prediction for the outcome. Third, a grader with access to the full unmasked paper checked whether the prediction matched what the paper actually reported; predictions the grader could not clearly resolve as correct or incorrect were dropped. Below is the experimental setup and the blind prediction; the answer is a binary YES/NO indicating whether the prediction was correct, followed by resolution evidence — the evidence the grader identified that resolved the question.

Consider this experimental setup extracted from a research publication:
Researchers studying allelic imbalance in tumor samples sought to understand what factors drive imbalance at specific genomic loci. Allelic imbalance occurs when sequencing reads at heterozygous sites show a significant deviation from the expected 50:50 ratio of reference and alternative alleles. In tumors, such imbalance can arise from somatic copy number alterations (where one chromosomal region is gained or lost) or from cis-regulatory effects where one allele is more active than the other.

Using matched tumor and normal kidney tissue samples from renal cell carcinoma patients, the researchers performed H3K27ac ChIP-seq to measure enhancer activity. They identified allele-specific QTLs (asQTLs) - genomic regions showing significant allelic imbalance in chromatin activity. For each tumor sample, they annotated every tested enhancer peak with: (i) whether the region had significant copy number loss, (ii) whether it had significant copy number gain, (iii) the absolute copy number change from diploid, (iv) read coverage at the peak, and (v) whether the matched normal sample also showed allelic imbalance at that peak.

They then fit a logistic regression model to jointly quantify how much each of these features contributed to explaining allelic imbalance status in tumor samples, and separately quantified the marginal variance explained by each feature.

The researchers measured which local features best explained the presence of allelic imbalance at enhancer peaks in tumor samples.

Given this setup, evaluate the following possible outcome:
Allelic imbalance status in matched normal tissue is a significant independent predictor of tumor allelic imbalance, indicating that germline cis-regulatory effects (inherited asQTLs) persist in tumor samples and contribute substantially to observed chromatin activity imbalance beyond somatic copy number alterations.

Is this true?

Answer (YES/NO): YES